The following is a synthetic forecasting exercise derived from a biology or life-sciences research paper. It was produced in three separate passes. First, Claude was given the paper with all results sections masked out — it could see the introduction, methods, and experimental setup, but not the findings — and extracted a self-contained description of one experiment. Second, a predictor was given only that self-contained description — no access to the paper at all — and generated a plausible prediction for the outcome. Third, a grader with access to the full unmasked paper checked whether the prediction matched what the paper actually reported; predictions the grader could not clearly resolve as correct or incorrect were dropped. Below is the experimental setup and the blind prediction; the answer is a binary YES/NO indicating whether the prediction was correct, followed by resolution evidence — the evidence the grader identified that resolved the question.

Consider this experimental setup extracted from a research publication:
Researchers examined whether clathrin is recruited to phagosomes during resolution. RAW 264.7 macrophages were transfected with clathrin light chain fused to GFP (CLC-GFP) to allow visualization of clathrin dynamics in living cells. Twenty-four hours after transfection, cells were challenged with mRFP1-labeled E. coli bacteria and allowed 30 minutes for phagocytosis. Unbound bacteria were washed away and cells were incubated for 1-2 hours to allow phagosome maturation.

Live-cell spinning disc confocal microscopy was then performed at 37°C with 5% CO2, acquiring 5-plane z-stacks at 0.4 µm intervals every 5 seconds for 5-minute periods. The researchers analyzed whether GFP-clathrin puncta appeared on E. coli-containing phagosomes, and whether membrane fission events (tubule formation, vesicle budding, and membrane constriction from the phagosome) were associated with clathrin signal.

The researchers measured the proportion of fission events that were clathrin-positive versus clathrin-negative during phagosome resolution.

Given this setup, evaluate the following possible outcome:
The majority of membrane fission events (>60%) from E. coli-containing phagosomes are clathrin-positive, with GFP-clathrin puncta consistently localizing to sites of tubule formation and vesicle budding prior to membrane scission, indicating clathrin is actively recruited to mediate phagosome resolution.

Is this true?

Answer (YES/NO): YES